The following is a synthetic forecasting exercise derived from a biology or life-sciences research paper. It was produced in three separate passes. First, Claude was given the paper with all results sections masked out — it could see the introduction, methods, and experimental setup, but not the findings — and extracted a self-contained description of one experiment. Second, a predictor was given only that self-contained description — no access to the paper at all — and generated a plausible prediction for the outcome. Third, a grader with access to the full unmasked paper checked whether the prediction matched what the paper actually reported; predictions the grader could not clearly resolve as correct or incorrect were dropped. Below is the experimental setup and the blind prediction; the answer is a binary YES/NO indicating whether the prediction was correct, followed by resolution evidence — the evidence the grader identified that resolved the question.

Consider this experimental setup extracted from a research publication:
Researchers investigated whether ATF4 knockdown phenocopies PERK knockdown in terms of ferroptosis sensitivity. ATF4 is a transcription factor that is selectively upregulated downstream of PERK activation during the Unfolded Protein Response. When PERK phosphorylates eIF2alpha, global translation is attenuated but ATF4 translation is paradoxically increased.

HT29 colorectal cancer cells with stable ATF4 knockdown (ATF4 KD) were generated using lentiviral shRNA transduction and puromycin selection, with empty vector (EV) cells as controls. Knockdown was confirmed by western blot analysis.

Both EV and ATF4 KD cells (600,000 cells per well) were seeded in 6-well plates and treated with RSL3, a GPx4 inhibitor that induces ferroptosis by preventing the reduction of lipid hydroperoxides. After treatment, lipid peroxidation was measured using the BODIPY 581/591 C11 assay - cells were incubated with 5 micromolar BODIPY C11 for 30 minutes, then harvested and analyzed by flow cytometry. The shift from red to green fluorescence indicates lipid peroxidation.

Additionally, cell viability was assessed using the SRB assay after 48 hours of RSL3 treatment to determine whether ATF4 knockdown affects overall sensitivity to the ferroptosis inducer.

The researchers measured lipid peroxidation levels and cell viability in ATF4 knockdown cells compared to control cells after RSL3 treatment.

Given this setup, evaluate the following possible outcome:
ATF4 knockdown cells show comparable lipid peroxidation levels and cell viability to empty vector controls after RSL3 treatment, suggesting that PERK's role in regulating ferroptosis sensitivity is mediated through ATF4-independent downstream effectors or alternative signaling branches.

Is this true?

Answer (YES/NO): NO